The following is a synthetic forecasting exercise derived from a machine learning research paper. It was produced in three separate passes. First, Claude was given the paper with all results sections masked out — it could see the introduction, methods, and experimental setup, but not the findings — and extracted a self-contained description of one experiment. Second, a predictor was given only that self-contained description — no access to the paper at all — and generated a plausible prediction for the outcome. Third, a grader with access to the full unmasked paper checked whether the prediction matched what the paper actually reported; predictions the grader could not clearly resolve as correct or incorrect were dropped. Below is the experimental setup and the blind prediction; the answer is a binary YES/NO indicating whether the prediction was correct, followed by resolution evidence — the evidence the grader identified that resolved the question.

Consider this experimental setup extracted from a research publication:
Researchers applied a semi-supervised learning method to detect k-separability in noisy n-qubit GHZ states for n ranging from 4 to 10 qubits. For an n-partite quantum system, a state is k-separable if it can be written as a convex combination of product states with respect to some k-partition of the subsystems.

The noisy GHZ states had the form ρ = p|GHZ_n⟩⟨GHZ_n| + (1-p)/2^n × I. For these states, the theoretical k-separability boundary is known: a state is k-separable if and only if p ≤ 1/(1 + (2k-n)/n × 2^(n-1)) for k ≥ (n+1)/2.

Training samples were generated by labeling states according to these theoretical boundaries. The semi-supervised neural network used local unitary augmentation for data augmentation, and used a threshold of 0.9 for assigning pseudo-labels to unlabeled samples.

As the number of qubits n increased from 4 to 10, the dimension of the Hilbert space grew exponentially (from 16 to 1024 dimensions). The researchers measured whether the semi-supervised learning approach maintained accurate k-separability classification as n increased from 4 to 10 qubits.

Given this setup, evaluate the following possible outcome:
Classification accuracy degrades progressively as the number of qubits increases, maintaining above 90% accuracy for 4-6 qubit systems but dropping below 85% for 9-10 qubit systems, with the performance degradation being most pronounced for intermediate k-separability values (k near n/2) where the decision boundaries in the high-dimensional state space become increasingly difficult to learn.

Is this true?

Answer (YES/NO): NO